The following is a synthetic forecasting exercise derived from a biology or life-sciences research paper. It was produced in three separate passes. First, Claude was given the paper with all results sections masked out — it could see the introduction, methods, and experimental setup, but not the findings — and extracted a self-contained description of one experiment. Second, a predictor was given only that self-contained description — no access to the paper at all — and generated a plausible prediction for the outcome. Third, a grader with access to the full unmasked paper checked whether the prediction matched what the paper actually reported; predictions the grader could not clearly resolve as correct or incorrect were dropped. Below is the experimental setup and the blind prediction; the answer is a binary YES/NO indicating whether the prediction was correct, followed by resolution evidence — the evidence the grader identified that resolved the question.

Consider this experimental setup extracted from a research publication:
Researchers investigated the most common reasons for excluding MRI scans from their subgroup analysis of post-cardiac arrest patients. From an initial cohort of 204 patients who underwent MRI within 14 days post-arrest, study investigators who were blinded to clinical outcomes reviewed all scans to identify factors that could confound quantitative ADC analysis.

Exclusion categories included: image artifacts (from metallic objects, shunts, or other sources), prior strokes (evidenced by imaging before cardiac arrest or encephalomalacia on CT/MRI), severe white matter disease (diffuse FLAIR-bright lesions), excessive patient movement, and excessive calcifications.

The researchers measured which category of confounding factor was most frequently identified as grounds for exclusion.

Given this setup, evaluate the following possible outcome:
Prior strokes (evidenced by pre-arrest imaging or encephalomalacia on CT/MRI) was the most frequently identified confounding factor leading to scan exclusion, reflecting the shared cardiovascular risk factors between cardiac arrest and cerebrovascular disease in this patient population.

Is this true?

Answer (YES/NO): NO